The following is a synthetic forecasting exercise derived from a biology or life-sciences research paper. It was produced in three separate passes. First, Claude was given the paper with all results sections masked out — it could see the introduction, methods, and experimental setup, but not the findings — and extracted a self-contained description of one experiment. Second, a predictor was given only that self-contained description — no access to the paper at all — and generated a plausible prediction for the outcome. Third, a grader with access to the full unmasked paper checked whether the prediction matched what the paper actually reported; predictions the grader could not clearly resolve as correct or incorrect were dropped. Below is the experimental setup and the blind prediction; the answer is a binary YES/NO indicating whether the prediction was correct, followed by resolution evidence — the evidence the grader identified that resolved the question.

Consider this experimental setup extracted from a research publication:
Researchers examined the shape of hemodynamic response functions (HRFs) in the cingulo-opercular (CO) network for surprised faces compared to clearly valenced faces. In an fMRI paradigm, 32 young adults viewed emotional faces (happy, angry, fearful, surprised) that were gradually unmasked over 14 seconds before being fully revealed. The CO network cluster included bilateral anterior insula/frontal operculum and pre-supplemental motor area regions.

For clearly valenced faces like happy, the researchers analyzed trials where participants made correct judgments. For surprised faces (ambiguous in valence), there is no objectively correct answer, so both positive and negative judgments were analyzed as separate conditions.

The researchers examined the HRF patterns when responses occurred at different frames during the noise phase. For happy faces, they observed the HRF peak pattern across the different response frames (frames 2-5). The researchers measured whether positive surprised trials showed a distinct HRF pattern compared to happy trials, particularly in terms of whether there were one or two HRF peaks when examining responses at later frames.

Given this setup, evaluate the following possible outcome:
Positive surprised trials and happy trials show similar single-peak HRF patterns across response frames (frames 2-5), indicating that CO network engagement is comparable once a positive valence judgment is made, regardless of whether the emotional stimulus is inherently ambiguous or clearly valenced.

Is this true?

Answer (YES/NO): NO